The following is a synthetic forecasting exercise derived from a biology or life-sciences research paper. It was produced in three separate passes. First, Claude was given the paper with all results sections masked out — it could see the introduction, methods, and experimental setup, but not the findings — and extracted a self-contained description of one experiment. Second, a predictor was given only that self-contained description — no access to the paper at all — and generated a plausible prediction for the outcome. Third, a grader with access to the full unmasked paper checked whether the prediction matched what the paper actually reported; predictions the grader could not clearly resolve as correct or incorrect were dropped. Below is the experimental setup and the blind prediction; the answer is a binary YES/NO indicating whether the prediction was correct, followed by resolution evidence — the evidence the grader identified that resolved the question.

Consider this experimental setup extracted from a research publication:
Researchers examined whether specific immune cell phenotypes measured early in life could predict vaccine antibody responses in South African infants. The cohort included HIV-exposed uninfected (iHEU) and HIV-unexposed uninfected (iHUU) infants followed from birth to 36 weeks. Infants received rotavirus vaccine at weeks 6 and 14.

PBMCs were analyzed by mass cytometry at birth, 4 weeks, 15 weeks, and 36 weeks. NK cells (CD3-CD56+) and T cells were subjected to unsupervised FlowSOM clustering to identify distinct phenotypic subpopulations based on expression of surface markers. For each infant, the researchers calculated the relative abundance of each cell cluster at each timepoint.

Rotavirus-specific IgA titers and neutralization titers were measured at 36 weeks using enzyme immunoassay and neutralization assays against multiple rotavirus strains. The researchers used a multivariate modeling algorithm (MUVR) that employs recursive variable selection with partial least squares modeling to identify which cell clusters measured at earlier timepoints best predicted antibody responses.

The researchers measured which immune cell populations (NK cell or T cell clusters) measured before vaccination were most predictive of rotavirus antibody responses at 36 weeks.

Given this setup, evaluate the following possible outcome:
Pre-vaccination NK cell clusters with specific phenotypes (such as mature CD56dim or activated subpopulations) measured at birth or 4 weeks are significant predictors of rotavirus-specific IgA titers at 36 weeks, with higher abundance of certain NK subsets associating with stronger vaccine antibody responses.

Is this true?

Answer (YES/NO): YES